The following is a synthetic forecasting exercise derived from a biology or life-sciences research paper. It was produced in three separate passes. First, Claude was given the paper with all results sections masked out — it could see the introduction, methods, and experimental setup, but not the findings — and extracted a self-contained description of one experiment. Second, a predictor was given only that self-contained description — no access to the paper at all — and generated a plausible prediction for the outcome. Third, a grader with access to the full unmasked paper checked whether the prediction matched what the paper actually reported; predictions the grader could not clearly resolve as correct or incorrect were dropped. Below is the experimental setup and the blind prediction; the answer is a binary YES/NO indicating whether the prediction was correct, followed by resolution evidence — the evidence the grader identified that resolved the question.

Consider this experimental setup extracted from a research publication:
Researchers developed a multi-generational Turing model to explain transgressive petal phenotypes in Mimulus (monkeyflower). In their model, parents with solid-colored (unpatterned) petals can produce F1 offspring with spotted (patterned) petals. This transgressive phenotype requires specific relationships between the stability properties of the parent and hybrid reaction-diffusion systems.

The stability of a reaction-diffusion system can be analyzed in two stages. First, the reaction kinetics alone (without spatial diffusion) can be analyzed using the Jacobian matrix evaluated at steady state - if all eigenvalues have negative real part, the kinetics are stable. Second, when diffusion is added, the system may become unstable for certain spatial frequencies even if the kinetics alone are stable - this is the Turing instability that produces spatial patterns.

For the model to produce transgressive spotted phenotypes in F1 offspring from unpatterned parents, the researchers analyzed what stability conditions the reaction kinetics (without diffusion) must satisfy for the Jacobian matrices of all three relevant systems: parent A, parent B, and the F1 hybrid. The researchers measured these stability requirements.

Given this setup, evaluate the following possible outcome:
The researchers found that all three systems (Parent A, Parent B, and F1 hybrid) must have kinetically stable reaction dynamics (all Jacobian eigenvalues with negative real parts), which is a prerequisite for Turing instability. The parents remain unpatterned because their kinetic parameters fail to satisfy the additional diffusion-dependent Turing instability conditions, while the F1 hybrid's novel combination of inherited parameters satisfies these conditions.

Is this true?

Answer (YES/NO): YES